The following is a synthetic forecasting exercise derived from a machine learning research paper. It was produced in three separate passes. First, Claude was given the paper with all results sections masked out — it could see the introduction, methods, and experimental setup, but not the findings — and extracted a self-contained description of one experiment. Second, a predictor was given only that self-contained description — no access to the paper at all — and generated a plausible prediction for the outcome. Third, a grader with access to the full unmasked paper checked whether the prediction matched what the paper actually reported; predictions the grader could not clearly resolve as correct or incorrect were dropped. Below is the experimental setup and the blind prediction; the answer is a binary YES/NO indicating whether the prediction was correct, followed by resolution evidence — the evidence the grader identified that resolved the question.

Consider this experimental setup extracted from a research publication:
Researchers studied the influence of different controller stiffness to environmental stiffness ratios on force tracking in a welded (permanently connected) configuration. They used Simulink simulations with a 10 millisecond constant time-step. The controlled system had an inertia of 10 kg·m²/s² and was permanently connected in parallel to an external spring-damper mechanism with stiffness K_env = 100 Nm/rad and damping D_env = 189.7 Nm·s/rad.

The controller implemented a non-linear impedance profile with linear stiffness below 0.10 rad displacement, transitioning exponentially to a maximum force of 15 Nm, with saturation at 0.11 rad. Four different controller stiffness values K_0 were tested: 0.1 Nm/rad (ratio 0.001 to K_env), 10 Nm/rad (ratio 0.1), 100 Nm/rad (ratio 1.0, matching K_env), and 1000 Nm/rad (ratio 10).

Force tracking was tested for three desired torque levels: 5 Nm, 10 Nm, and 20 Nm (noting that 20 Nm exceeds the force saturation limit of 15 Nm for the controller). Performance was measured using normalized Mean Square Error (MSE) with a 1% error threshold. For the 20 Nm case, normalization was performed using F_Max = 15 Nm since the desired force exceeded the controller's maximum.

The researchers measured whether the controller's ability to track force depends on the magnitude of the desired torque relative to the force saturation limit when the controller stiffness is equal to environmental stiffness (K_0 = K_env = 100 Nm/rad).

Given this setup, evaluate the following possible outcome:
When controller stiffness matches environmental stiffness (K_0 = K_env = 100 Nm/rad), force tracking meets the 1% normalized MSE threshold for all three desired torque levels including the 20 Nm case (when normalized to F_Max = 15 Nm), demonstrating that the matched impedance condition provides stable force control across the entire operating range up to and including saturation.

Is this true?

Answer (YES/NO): NO